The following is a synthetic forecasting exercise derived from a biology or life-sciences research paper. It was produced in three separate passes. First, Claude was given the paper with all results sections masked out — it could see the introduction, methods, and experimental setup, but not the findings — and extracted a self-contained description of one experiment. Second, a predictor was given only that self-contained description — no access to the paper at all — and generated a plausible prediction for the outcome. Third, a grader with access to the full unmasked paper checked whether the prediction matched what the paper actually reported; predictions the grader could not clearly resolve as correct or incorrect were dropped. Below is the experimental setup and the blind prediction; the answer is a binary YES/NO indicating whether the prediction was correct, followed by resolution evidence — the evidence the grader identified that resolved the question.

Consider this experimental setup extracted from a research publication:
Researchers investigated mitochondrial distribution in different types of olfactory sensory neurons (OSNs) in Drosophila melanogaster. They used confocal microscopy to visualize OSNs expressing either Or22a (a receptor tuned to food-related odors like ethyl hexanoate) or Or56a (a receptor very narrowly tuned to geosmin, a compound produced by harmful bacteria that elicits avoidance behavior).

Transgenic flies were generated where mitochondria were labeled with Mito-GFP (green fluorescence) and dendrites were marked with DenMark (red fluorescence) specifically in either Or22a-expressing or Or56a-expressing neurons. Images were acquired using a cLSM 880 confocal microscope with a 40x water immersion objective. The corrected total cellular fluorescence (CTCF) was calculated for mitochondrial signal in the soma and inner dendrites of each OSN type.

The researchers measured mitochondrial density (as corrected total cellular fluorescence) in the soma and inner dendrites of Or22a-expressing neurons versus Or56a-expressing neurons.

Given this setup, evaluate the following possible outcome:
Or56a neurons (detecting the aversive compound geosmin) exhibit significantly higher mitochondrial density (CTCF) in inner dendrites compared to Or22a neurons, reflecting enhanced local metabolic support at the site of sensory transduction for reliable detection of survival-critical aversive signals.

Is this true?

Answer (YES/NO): NO